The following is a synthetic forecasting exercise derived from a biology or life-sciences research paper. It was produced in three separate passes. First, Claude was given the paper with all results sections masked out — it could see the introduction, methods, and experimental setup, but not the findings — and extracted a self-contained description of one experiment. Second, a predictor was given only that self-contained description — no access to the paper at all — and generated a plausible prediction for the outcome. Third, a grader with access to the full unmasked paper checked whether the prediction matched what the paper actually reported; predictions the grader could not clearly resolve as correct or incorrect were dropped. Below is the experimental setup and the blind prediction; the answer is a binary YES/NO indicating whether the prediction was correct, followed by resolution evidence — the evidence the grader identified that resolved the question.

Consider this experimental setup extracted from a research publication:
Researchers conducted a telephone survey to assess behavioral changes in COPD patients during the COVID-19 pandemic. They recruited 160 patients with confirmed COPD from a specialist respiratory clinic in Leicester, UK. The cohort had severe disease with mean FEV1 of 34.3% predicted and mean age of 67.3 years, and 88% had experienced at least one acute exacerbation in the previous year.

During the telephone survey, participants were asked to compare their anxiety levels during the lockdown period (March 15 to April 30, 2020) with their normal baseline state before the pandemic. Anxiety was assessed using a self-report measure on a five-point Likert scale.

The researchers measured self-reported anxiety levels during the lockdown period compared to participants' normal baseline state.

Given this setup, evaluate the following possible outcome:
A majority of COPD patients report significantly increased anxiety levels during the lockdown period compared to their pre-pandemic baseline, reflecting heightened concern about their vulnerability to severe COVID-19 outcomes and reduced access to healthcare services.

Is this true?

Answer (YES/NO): YES